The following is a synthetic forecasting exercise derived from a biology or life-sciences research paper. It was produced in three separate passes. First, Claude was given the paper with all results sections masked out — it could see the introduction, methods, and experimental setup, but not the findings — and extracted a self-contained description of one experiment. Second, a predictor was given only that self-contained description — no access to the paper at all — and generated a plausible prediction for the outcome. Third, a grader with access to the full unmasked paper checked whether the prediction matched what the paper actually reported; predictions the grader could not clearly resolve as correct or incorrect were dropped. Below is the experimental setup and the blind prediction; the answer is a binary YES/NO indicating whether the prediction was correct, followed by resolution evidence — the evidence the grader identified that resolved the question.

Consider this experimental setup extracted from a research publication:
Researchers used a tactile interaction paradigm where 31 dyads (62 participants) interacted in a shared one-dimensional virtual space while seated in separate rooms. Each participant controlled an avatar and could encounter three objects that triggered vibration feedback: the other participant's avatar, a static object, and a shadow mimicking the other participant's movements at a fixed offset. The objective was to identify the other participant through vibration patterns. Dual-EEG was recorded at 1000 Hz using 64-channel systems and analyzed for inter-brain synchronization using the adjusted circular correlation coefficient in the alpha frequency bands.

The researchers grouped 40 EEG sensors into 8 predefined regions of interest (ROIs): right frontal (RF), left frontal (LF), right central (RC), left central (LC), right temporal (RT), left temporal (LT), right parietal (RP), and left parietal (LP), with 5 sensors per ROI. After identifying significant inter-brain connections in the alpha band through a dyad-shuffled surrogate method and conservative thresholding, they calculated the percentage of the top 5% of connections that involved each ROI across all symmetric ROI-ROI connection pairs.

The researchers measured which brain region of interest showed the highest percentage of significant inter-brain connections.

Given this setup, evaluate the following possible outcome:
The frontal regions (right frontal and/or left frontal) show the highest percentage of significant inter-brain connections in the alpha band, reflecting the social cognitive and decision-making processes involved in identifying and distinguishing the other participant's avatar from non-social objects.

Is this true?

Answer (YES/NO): NO